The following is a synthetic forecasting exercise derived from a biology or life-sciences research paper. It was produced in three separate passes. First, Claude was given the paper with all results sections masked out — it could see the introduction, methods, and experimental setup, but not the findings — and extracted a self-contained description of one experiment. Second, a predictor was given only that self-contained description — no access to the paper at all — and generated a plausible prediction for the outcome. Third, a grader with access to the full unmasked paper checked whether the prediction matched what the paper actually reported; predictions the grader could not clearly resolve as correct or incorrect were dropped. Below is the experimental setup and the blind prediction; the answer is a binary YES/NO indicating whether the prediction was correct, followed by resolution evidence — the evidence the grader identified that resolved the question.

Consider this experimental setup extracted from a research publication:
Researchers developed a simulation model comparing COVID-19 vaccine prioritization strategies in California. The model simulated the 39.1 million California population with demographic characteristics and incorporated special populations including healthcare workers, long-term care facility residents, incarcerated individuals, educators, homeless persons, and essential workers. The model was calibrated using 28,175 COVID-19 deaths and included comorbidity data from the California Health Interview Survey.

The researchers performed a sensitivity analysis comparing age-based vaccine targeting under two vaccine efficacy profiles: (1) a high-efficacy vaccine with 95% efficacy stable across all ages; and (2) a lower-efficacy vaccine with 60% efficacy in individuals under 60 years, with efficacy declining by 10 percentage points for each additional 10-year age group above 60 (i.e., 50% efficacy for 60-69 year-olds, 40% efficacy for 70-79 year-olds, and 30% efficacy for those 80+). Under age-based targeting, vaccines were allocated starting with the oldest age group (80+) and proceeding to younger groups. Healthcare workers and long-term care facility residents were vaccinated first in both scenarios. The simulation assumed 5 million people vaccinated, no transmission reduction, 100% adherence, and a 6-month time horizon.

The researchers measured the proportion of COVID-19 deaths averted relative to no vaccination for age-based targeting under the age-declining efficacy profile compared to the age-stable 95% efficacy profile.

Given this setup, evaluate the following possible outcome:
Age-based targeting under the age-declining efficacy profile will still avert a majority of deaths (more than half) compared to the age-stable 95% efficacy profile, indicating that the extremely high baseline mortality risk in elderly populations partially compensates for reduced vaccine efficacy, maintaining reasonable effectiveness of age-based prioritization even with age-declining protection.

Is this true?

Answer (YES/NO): NO